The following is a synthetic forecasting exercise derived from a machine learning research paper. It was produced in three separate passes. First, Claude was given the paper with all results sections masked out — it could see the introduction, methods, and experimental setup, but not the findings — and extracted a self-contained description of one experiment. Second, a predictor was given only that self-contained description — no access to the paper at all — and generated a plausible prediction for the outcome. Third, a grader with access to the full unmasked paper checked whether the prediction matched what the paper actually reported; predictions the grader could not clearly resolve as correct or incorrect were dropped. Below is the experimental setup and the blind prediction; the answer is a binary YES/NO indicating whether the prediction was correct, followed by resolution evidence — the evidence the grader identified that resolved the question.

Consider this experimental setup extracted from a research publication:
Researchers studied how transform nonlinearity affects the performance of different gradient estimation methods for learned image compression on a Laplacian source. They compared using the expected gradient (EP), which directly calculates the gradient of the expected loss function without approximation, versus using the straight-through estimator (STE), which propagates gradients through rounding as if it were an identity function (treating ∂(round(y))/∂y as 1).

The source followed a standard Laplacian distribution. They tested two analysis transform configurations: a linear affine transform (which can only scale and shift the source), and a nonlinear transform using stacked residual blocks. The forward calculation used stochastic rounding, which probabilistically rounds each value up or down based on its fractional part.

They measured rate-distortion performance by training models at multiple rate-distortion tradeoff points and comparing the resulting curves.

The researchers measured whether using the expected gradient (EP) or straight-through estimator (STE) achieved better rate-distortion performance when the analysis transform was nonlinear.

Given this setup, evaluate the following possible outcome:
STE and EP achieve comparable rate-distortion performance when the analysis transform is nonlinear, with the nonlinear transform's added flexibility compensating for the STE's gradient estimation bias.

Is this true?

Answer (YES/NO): NO